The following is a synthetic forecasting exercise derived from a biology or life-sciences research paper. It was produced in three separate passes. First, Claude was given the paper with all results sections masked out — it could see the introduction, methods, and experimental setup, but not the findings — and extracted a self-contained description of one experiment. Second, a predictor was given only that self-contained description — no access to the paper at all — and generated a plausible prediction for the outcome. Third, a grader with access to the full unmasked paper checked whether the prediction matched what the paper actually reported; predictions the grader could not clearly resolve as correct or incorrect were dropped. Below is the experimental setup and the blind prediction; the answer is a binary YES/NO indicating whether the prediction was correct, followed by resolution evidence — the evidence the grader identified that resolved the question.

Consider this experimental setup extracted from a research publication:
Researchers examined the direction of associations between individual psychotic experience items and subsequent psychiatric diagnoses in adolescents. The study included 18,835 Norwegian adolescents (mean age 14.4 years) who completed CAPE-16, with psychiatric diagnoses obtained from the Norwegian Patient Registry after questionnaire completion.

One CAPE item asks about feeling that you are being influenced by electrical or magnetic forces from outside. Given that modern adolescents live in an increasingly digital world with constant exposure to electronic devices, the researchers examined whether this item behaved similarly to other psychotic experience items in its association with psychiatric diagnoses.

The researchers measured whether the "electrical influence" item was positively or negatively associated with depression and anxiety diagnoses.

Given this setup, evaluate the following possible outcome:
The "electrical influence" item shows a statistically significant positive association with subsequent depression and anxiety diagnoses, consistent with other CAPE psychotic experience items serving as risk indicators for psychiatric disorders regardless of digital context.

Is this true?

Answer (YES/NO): NO